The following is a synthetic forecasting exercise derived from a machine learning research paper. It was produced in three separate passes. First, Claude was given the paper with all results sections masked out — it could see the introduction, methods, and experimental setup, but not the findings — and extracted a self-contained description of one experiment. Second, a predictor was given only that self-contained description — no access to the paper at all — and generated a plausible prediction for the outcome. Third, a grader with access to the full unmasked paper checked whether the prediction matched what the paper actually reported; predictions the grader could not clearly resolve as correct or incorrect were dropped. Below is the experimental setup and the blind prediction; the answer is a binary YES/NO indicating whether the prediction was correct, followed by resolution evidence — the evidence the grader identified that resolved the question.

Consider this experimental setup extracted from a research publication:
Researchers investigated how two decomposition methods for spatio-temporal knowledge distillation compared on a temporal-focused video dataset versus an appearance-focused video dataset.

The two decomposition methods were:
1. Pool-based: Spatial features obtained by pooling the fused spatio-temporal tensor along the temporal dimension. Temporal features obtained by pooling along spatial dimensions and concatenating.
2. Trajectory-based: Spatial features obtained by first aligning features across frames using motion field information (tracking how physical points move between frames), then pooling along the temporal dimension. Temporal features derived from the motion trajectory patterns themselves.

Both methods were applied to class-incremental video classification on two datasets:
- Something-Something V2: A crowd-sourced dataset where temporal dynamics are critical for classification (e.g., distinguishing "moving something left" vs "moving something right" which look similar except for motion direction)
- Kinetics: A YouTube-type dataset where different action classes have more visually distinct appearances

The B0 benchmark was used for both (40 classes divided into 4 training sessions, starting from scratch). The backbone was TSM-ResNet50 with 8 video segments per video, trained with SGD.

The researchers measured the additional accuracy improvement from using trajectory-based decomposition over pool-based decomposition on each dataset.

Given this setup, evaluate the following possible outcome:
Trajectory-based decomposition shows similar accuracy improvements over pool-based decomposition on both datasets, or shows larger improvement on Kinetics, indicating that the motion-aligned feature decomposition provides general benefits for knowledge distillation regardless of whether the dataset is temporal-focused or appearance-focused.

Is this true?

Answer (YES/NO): YES